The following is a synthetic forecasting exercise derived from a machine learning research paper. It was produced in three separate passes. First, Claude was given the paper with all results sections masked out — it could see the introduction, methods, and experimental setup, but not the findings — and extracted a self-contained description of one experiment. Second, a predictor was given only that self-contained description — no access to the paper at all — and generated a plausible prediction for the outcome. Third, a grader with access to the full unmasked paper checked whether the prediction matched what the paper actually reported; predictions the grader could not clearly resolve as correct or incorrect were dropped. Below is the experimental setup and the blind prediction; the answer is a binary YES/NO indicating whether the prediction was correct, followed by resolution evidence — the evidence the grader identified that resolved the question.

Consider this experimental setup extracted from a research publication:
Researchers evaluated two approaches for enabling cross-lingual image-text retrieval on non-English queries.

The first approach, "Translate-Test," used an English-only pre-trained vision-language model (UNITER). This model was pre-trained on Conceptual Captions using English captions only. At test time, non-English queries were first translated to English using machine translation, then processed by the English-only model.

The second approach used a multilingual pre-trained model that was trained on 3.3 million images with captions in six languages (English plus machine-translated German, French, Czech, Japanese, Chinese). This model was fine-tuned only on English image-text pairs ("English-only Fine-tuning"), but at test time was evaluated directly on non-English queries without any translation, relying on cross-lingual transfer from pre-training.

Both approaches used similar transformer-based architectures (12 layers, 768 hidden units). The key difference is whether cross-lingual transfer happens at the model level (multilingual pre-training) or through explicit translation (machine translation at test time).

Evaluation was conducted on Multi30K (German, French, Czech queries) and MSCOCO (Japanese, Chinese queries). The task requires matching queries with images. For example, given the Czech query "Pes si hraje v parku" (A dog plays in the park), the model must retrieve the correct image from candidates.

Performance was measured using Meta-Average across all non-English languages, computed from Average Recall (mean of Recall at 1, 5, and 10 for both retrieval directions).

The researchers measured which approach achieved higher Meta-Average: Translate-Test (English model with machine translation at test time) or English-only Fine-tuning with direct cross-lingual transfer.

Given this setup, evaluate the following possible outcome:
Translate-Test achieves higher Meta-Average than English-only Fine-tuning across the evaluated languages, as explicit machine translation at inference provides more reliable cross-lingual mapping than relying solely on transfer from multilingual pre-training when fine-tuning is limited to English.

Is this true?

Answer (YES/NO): YES